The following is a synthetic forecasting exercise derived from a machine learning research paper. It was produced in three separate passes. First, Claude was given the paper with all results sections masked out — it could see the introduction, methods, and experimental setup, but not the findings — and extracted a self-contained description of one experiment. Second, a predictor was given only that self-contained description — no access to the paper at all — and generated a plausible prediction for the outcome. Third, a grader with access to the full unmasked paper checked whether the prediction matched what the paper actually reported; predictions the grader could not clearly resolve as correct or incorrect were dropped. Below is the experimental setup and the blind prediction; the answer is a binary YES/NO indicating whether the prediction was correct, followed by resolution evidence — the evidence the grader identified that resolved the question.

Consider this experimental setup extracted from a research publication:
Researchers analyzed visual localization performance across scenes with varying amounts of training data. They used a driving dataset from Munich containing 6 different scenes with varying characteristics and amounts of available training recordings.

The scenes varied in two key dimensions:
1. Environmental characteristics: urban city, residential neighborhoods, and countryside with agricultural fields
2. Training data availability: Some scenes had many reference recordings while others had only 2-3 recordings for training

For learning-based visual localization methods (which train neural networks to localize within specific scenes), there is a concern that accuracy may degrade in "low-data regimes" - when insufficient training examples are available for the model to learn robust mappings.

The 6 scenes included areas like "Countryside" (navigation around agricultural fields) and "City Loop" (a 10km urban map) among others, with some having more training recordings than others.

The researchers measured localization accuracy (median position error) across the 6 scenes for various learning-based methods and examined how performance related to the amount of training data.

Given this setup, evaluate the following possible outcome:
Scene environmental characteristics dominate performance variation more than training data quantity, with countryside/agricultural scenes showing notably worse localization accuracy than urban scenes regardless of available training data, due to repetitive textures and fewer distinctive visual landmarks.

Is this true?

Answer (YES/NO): NO